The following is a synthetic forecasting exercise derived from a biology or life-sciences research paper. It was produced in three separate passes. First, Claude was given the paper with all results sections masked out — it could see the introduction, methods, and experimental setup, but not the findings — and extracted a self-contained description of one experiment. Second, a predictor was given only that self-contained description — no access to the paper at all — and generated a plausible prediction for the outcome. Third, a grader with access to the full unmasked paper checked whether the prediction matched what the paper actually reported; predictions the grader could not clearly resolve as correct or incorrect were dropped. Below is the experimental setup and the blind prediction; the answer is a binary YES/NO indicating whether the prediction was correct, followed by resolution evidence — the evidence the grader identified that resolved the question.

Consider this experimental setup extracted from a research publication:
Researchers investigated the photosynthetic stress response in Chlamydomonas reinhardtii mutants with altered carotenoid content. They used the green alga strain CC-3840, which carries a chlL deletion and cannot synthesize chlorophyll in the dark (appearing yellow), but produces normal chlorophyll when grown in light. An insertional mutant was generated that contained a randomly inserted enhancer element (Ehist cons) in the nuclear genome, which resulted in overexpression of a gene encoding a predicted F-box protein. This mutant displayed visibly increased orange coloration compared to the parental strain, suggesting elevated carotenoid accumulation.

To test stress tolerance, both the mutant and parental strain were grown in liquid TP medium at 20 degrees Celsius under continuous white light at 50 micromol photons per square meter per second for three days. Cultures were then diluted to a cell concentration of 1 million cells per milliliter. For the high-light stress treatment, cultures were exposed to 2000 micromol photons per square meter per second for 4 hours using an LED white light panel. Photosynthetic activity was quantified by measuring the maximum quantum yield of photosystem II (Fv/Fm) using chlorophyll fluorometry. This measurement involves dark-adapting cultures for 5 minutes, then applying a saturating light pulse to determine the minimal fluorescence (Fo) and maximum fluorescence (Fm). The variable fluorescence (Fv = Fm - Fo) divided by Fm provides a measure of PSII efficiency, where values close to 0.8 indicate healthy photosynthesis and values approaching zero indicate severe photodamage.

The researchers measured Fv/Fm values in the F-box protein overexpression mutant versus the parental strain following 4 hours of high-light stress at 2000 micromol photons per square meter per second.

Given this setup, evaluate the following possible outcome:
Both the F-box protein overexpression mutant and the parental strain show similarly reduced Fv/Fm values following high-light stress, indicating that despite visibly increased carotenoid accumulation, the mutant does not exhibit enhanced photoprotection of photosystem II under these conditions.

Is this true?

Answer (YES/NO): NO